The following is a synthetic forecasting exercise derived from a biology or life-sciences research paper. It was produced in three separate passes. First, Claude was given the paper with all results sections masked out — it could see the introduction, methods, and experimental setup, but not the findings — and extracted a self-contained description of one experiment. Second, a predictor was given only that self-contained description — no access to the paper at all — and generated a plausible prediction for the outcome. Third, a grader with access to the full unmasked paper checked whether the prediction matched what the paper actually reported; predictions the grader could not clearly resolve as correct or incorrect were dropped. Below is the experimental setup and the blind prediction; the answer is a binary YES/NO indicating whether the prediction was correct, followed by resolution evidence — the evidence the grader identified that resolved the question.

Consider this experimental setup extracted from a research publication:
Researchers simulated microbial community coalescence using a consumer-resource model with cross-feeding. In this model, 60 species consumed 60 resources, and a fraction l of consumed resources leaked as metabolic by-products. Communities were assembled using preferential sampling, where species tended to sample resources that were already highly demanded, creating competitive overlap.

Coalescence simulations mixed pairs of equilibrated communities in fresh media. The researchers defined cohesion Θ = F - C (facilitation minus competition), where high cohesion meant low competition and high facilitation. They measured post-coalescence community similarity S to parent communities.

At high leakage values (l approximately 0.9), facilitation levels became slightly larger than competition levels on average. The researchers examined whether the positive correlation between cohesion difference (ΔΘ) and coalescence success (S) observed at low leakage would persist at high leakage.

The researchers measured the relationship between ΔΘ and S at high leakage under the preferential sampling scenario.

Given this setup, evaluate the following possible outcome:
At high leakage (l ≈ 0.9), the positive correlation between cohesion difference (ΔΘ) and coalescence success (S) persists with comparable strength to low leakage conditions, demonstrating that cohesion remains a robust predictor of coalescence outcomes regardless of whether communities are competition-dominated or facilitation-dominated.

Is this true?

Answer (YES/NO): YES